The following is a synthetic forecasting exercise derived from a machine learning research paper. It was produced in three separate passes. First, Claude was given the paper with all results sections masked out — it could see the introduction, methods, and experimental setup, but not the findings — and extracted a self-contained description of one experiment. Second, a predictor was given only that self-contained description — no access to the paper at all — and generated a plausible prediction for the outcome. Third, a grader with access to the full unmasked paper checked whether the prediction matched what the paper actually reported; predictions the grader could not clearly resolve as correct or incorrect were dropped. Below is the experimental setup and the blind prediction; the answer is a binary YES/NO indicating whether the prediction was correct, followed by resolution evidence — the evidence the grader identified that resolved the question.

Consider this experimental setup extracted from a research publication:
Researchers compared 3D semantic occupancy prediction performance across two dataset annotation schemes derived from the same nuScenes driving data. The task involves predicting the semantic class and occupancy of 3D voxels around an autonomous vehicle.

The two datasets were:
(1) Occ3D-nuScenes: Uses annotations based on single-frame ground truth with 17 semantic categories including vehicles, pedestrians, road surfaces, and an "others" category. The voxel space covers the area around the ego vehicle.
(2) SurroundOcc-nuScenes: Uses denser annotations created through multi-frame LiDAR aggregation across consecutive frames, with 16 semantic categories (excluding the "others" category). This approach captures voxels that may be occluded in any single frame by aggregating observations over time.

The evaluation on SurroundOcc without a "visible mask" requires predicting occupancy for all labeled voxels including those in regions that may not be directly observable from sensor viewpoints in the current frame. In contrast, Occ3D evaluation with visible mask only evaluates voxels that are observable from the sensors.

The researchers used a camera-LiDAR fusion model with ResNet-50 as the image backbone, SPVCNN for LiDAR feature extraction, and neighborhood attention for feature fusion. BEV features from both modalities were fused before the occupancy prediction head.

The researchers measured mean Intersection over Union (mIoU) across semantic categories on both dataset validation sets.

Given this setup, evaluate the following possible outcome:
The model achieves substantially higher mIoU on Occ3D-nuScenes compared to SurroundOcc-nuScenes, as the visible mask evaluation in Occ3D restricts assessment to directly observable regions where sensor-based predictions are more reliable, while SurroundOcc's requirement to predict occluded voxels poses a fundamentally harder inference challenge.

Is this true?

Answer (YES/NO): YES